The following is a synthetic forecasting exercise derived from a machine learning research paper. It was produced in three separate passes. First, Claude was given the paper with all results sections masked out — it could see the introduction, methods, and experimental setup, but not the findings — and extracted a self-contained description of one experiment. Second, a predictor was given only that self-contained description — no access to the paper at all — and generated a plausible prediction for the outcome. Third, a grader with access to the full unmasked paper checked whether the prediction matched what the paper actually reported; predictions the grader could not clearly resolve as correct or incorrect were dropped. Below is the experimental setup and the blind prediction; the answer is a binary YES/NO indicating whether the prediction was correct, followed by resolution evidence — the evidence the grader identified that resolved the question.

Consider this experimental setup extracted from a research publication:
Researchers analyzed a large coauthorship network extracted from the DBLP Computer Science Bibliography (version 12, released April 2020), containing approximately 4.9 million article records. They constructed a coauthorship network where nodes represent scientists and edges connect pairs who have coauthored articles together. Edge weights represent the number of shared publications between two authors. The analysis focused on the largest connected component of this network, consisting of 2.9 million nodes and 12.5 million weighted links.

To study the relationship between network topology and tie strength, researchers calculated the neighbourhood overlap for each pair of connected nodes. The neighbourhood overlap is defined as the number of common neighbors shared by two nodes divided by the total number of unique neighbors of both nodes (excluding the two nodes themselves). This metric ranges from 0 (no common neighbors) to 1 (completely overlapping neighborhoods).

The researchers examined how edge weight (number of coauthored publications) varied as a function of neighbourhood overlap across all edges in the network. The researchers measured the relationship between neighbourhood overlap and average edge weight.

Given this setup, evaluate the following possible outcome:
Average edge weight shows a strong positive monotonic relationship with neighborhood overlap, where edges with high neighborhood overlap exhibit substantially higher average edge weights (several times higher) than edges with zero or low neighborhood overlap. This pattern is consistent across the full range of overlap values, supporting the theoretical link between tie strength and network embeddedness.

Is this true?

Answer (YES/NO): NO